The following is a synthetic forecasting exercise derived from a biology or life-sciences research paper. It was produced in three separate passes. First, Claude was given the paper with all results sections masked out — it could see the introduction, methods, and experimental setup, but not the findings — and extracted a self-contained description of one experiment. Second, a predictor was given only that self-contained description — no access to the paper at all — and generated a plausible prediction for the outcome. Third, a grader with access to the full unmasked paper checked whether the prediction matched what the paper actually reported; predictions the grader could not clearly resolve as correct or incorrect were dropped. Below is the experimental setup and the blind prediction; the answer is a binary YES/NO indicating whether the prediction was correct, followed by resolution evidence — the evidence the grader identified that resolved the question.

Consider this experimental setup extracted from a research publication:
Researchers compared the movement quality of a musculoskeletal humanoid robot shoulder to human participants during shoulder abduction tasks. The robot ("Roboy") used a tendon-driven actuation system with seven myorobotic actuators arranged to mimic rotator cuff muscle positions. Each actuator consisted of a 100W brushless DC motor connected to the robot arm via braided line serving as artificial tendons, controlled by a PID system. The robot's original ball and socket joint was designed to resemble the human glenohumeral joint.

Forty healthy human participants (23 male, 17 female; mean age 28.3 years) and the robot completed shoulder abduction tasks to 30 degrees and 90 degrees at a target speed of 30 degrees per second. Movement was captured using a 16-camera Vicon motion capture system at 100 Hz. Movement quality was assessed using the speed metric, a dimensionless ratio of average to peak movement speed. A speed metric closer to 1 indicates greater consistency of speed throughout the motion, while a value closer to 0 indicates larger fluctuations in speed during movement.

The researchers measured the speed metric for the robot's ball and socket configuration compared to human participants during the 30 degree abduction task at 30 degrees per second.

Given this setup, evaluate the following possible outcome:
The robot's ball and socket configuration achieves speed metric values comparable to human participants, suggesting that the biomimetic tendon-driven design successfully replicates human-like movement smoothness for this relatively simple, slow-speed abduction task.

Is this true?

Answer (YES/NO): NO